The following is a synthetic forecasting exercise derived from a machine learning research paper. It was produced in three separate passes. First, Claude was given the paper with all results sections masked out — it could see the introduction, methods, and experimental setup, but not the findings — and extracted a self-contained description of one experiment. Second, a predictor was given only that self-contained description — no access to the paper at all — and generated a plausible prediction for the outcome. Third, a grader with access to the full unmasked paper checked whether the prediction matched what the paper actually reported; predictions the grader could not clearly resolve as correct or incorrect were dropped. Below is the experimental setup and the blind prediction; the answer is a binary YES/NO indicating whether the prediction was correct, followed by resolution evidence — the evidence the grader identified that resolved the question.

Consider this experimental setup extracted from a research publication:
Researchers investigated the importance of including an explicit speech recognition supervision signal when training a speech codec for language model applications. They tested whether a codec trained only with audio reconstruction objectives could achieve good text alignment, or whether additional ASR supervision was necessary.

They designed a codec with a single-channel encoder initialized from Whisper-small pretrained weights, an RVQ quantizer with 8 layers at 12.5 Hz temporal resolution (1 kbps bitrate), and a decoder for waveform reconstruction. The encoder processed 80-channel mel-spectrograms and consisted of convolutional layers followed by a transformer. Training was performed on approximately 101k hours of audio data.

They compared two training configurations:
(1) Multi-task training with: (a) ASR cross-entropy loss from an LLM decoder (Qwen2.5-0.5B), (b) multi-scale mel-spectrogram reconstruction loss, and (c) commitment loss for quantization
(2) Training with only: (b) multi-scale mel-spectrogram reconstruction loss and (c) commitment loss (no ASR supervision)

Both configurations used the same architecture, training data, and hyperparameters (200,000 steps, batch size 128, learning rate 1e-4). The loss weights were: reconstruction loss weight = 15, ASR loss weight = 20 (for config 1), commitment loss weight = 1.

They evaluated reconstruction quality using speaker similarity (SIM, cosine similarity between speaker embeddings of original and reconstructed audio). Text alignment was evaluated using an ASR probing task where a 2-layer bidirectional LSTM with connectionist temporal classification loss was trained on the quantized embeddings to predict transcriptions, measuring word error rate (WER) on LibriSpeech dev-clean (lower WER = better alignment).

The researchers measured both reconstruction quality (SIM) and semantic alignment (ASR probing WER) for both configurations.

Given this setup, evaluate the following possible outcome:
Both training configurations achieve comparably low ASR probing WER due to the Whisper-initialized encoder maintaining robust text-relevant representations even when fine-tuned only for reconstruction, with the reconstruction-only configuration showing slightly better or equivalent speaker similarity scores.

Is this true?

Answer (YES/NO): NO